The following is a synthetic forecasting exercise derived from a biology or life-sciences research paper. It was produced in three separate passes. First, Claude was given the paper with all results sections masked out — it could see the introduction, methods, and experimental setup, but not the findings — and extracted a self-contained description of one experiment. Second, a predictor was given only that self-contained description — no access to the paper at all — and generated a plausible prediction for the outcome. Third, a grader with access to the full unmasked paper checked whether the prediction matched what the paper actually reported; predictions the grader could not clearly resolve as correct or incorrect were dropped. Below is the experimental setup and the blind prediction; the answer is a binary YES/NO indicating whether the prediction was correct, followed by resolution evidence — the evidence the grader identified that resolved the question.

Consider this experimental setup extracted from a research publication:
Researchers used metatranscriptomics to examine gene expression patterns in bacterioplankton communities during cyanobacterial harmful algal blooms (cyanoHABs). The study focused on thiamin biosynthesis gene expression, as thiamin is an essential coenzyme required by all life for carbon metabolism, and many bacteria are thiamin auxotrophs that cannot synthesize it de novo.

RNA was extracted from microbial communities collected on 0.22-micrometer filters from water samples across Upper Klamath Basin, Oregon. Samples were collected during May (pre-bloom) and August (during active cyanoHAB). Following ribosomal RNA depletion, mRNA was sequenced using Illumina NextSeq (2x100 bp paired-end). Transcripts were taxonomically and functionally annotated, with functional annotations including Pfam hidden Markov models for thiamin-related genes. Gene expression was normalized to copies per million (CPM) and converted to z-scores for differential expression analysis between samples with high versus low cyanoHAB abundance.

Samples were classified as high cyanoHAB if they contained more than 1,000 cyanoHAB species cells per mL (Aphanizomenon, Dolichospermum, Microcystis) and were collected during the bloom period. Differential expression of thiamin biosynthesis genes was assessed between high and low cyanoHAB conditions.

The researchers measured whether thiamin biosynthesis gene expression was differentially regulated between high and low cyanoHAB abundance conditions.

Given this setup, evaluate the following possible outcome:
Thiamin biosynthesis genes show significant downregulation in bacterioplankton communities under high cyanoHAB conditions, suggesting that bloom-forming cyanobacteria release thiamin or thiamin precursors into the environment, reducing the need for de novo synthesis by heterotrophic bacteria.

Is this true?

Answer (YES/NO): NO